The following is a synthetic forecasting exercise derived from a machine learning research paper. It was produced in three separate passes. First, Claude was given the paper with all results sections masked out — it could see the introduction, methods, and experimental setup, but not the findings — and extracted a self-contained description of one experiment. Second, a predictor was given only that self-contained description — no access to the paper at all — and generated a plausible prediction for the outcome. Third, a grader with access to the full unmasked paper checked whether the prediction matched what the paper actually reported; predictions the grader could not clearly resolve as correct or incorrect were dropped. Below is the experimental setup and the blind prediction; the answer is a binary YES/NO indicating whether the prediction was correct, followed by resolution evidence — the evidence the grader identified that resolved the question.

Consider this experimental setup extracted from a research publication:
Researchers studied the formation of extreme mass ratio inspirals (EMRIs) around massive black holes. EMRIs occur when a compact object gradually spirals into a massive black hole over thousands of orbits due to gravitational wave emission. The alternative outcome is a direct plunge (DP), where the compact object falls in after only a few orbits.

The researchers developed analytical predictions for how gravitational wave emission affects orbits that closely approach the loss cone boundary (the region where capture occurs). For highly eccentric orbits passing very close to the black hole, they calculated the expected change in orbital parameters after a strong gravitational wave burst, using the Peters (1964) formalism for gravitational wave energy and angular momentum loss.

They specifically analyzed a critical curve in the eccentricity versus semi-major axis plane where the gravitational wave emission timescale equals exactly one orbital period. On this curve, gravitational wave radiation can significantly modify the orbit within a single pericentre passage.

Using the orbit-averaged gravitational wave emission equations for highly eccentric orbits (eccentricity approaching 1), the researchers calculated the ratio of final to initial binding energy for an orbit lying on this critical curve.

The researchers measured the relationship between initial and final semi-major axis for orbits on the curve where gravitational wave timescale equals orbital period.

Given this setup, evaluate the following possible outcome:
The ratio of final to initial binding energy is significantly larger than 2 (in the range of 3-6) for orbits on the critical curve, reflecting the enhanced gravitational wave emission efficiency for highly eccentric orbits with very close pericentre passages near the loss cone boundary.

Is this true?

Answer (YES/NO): NO